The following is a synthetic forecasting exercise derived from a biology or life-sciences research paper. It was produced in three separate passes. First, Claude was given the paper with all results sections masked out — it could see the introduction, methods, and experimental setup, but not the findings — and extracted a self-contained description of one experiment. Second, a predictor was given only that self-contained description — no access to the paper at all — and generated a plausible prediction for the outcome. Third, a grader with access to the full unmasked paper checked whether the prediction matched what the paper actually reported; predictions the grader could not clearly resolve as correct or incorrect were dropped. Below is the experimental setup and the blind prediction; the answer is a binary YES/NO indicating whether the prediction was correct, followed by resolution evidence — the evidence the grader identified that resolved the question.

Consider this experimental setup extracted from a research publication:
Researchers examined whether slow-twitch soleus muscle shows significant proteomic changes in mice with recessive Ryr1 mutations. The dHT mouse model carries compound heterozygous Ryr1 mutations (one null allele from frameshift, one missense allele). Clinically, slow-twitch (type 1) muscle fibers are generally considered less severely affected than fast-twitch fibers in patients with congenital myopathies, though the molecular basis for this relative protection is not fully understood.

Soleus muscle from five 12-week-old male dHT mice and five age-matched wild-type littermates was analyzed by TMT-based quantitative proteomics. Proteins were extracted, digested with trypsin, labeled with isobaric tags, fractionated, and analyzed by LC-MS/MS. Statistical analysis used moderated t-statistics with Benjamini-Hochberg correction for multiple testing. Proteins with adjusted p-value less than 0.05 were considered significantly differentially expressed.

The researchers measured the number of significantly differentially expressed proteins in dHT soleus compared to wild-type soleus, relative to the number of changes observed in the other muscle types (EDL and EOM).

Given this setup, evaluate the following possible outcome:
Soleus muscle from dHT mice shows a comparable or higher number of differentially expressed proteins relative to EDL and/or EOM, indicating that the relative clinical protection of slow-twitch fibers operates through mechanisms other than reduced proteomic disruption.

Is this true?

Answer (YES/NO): NO